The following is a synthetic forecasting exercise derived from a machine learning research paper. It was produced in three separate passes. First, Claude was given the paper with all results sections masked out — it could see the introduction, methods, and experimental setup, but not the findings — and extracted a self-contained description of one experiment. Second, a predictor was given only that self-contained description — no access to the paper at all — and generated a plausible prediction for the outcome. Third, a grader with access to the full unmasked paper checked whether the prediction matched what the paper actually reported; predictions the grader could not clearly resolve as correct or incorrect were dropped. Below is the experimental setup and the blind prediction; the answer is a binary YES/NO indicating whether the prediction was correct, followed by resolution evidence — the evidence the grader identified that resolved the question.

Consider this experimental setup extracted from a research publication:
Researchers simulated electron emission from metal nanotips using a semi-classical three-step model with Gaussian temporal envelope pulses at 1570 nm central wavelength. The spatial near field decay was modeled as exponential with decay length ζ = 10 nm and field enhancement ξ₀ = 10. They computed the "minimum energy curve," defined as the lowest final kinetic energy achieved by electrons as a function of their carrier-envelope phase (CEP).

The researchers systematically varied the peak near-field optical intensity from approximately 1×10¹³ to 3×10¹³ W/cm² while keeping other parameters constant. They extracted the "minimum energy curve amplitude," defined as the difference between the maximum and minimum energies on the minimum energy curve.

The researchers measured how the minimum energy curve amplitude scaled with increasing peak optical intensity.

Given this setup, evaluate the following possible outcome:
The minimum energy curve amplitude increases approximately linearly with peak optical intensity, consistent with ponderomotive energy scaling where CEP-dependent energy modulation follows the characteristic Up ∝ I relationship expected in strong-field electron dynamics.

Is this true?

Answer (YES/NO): YES